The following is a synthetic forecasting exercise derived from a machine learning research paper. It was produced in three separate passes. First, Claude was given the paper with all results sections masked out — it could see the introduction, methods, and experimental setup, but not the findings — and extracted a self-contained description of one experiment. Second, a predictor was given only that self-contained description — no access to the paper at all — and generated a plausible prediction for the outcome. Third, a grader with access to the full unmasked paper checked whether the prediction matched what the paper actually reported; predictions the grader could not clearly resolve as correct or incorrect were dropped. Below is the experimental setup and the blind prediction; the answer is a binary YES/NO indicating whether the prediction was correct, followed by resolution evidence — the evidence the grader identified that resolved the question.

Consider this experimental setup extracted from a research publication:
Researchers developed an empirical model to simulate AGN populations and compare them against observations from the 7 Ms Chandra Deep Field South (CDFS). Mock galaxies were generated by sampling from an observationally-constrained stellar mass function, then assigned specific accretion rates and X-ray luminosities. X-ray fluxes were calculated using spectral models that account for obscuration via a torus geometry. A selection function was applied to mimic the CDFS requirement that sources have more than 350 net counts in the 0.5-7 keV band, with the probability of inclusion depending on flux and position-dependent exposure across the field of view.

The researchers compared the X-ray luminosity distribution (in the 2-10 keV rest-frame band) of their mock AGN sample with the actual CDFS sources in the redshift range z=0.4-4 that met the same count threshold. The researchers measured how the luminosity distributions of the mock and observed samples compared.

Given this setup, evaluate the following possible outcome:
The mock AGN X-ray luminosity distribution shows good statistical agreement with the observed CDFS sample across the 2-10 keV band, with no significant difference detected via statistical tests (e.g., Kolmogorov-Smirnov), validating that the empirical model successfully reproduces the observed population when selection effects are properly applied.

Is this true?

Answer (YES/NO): NO